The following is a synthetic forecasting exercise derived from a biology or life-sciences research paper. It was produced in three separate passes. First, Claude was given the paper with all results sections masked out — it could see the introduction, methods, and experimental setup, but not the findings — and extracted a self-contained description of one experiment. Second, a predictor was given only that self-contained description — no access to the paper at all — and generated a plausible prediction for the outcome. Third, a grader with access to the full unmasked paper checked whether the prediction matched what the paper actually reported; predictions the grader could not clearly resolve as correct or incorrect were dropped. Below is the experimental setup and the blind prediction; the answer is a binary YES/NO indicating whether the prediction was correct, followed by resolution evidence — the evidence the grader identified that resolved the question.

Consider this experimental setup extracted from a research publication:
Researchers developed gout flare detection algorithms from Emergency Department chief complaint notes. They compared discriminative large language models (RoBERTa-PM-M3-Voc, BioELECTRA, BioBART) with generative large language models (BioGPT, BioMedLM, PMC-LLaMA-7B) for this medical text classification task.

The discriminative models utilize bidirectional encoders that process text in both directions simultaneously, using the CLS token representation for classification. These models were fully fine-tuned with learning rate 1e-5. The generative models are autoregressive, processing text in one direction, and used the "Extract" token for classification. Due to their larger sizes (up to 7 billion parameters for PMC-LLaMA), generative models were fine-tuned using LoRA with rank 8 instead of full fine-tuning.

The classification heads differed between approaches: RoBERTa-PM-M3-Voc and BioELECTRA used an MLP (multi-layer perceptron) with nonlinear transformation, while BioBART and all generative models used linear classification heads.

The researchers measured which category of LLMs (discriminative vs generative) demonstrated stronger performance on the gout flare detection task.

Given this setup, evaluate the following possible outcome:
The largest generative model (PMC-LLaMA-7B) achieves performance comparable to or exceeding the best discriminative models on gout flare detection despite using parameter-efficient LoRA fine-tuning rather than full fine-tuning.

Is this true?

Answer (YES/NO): NO